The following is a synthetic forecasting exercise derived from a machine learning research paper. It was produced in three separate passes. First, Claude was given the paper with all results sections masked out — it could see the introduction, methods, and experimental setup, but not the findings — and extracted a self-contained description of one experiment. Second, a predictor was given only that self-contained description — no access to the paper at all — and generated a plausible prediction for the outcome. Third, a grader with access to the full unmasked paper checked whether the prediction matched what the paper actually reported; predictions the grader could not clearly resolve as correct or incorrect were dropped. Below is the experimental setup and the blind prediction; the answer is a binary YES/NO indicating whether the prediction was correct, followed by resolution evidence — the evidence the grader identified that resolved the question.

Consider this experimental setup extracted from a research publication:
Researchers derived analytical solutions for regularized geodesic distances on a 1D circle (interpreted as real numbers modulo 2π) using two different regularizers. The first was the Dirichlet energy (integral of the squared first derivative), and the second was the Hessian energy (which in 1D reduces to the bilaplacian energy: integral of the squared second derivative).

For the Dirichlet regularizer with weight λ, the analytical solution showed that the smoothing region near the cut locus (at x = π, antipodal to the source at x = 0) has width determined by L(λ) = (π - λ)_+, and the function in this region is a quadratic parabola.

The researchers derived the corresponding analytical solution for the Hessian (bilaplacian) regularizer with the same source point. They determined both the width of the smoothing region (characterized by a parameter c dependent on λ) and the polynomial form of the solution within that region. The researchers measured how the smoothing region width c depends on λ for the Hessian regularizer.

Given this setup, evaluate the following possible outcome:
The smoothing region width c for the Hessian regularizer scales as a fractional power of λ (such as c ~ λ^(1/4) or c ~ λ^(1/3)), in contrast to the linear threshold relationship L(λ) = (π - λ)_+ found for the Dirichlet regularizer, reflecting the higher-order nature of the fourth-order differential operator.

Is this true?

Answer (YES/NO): YES